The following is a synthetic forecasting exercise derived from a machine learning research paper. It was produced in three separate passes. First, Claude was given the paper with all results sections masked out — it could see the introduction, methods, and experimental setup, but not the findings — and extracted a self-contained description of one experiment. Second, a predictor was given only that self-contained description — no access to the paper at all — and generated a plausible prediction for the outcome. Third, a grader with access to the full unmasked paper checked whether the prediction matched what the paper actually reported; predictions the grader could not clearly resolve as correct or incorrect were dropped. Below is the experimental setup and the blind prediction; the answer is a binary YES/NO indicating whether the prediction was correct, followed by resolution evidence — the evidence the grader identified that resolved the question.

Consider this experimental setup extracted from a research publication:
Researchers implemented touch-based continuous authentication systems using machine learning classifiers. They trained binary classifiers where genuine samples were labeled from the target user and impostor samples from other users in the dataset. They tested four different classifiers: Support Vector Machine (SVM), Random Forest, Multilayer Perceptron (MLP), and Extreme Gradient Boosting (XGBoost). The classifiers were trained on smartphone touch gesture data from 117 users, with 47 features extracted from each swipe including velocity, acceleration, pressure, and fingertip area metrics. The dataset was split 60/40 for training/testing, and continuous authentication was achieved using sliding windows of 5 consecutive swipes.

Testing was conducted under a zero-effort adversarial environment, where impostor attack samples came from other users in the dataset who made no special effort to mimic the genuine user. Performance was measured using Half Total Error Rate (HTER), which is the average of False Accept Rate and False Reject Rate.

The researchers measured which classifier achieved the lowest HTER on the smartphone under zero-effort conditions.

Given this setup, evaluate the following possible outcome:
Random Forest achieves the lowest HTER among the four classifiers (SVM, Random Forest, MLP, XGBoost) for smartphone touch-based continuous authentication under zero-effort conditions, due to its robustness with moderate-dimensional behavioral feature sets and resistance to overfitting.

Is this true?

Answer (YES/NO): YES